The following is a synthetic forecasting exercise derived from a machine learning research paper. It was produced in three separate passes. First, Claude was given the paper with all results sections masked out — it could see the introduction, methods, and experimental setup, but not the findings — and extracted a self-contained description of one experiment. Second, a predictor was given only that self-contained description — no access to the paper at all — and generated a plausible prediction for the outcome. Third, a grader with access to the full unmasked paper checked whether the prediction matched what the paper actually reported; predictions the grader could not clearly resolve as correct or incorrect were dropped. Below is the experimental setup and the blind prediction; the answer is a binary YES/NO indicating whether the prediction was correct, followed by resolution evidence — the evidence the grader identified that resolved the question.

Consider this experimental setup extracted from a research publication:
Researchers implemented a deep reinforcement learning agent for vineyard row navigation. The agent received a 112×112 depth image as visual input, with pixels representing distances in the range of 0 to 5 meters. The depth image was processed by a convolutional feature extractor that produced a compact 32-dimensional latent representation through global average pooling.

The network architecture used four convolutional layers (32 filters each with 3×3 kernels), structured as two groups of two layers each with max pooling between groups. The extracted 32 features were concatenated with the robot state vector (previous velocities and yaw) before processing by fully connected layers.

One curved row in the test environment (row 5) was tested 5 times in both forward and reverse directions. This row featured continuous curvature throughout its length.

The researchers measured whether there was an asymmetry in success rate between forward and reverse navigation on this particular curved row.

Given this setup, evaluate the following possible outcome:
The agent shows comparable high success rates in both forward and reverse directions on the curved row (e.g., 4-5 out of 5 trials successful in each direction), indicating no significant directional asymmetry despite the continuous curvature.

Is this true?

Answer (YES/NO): NO